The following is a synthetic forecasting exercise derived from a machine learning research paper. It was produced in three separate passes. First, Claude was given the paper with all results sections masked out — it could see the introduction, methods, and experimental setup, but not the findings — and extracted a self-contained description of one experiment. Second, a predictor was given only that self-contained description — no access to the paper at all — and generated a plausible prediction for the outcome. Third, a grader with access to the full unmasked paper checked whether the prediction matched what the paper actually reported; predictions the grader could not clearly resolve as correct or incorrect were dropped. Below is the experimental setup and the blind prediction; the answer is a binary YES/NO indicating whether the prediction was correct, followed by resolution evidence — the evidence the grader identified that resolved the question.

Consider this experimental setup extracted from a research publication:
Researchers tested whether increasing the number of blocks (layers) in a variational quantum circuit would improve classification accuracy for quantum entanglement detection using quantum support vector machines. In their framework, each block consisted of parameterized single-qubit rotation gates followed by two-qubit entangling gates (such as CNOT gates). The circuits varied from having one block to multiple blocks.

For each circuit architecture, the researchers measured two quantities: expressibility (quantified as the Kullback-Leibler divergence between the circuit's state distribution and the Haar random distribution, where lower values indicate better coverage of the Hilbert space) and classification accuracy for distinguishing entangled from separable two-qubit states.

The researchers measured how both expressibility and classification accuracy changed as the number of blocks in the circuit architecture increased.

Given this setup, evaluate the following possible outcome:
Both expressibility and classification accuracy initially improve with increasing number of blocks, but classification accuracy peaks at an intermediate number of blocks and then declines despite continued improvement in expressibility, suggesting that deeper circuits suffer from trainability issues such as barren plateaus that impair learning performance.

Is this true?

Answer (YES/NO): NO